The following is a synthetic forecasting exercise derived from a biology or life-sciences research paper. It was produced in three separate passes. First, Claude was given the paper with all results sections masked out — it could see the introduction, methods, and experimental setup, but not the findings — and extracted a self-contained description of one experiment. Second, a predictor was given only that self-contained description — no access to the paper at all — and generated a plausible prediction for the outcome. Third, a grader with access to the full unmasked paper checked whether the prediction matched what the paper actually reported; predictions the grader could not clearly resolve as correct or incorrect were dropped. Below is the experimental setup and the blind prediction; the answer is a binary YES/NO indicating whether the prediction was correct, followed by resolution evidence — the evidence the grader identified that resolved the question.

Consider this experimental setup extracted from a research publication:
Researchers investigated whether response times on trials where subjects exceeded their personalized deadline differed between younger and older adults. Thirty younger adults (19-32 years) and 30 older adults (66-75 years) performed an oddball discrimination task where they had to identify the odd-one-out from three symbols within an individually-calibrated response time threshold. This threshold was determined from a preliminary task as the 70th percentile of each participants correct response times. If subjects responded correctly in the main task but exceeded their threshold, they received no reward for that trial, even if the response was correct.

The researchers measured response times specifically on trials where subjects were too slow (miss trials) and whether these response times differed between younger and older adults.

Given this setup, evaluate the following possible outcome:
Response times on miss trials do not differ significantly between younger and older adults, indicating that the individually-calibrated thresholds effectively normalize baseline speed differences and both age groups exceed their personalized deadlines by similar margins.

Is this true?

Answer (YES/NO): NO